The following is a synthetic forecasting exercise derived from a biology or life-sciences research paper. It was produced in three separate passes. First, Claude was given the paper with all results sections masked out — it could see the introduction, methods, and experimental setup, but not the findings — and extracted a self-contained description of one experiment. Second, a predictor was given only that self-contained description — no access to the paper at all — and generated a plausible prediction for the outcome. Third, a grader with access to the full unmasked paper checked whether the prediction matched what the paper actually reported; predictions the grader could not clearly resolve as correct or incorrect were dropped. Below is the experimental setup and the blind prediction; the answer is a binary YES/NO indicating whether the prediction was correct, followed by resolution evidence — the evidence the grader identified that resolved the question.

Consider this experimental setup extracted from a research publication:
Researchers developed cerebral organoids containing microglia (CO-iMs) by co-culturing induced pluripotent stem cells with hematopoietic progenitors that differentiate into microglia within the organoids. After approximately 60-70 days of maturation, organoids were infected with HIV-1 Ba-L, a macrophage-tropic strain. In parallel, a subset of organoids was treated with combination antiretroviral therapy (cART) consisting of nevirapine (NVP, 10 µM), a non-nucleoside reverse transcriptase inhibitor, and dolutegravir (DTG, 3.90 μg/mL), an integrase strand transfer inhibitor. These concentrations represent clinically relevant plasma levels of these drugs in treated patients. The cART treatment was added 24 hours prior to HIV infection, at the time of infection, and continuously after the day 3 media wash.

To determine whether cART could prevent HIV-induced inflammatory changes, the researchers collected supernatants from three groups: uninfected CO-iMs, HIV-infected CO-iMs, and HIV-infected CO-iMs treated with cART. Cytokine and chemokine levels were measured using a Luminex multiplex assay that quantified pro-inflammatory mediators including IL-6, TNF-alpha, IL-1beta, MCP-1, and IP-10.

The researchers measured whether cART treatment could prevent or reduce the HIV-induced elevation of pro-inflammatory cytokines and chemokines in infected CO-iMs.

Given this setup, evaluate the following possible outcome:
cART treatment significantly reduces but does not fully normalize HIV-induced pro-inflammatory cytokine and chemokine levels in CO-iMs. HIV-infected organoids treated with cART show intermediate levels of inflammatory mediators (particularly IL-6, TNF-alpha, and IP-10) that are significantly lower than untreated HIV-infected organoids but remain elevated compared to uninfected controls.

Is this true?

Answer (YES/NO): NO